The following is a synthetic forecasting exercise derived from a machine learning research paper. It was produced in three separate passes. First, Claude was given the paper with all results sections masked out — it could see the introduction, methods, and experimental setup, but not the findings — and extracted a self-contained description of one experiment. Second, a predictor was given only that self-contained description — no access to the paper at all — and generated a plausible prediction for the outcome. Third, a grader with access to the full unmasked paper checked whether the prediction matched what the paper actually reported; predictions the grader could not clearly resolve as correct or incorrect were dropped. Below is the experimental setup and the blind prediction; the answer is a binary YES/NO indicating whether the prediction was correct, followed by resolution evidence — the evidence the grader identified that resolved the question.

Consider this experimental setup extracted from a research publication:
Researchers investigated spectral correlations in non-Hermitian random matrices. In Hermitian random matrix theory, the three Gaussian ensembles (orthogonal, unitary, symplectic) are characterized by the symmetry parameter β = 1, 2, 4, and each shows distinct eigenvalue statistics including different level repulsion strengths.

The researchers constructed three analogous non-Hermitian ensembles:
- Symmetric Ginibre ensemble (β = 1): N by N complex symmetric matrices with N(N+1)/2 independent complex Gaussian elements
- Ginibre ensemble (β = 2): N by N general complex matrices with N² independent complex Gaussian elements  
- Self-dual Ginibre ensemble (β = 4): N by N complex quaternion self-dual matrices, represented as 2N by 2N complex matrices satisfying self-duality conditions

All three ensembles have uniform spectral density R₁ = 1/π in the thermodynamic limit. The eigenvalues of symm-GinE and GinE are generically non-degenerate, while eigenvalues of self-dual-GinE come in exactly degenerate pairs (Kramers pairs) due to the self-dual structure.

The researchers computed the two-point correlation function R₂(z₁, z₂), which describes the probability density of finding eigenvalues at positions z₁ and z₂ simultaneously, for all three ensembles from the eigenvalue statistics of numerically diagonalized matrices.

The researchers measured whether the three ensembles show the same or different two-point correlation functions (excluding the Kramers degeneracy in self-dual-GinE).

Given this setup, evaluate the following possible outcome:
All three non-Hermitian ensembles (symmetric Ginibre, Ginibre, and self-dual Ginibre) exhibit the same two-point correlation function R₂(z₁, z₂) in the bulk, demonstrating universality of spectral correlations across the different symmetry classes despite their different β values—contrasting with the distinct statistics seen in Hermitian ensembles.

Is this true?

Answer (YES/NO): NO